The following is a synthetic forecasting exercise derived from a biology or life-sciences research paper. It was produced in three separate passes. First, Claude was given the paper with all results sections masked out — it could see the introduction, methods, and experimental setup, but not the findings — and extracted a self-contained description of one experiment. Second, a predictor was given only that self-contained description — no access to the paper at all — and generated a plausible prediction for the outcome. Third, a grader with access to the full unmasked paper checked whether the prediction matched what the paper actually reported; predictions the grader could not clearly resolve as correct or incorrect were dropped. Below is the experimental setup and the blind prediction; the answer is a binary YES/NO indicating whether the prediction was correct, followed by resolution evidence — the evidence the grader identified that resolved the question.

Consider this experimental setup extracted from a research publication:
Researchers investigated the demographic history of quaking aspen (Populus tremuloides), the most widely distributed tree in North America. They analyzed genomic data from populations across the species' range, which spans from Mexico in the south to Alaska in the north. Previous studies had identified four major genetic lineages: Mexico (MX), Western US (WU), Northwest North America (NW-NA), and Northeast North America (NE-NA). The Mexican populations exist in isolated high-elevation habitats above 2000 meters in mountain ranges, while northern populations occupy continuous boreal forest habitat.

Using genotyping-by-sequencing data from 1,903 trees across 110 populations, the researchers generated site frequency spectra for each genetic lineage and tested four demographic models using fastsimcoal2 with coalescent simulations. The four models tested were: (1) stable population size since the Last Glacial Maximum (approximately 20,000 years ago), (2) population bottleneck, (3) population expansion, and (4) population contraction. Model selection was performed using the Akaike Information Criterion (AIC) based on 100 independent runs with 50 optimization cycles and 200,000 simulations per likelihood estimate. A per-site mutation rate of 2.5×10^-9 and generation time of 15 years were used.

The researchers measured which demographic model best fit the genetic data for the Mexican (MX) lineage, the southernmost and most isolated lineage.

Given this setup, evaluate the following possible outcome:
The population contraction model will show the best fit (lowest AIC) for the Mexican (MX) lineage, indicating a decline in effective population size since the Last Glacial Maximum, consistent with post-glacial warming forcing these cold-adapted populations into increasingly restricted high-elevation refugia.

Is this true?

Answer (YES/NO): NO